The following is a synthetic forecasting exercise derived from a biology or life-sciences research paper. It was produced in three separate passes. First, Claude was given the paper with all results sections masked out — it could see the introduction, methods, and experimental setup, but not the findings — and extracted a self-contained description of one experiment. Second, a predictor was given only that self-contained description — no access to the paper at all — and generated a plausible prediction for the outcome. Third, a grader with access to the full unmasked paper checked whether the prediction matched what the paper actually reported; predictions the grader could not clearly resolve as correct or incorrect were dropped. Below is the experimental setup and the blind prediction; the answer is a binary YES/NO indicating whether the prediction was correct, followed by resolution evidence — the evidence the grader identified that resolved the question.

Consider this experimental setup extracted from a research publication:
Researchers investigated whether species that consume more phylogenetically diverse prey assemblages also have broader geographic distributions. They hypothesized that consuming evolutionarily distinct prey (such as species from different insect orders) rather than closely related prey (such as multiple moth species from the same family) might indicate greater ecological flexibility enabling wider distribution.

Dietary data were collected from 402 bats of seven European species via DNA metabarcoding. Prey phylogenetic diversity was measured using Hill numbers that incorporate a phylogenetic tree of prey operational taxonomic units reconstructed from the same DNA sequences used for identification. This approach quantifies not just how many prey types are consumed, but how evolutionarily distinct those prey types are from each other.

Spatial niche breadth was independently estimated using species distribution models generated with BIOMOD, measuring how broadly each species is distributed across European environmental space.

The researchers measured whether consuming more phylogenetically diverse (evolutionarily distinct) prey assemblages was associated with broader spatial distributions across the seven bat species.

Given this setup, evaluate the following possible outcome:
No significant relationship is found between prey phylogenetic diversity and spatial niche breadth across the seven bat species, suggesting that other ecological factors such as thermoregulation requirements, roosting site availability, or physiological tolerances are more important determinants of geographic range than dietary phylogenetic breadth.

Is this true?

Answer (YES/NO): NO